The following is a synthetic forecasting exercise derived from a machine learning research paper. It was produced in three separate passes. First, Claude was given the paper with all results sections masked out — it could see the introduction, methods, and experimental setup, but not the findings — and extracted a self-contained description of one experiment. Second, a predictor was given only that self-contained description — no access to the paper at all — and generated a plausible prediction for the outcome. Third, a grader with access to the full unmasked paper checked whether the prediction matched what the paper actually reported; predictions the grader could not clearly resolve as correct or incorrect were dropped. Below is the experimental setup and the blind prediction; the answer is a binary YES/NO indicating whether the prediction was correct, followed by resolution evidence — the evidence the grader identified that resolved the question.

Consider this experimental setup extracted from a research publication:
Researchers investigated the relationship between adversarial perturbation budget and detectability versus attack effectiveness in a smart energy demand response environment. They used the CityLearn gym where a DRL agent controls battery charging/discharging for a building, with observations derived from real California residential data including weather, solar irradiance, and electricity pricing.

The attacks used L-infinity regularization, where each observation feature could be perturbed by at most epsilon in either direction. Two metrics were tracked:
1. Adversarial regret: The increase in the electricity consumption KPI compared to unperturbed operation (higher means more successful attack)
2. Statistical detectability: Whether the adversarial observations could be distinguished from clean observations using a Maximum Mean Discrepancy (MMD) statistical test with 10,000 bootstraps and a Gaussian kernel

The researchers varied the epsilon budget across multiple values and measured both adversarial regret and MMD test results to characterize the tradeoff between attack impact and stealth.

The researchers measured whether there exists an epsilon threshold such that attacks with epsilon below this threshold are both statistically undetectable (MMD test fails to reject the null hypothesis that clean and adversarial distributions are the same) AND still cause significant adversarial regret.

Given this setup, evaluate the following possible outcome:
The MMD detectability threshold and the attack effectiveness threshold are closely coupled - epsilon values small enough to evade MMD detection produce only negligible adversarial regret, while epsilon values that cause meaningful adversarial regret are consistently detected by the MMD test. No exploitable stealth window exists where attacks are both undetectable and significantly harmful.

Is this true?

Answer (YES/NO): NO